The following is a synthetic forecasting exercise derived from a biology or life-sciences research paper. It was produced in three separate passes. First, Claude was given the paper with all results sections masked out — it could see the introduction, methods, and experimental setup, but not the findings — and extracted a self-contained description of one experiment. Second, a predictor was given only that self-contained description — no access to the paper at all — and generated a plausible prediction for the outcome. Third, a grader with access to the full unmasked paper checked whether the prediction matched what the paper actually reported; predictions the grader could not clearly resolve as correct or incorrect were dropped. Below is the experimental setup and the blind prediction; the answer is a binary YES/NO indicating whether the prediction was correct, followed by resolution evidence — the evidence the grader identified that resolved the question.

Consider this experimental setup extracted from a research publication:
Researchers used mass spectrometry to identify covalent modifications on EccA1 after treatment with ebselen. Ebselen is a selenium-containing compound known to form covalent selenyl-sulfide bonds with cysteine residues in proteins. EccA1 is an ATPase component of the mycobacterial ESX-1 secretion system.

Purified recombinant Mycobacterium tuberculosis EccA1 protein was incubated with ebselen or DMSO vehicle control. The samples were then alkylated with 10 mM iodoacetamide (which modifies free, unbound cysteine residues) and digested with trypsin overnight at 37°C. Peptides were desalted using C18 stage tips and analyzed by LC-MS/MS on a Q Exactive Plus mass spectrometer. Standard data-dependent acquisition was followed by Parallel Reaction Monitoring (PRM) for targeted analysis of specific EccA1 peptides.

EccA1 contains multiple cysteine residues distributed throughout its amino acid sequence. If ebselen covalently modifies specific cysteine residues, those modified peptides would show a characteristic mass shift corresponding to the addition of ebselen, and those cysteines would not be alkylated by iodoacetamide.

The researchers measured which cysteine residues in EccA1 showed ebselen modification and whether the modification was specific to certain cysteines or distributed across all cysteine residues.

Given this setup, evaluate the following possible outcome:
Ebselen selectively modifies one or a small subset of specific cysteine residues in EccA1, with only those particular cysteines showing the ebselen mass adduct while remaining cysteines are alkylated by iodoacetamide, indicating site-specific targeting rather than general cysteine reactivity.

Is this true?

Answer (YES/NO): YES